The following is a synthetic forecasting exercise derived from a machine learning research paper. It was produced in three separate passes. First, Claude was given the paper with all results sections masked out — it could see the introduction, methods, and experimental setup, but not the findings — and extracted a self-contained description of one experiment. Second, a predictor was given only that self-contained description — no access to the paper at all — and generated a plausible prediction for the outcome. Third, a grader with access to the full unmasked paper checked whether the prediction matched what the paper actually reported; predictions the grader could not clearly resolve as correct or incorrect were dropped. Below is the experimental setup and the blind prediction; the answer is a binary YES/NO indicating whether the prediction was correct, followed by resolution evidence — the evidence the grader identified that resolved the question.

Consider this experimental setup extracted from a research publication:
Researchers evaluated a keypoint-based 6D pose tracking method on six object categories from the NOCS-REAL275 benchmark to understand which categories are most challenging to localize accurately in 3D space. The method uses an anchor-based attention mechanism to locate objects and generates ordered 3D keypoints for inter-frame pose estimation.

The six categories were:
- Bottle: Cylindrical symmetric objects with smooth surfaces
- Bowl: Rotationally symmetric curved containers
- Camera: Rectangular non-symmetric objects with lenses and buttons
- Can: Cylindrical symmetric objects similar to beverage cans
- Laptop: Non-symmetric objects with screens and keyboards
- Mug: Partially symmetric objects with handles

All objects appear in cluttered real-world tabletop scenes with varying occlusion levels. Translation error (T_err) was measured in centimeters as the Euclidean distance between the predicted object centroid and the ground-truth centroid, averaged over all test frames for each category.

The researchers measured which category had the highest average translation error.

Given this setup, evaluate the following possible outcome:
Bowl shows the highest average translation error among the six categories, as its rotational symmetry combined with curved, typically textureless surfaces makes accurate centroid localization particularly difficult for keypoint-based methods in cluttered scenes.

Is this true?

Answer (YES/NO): NO